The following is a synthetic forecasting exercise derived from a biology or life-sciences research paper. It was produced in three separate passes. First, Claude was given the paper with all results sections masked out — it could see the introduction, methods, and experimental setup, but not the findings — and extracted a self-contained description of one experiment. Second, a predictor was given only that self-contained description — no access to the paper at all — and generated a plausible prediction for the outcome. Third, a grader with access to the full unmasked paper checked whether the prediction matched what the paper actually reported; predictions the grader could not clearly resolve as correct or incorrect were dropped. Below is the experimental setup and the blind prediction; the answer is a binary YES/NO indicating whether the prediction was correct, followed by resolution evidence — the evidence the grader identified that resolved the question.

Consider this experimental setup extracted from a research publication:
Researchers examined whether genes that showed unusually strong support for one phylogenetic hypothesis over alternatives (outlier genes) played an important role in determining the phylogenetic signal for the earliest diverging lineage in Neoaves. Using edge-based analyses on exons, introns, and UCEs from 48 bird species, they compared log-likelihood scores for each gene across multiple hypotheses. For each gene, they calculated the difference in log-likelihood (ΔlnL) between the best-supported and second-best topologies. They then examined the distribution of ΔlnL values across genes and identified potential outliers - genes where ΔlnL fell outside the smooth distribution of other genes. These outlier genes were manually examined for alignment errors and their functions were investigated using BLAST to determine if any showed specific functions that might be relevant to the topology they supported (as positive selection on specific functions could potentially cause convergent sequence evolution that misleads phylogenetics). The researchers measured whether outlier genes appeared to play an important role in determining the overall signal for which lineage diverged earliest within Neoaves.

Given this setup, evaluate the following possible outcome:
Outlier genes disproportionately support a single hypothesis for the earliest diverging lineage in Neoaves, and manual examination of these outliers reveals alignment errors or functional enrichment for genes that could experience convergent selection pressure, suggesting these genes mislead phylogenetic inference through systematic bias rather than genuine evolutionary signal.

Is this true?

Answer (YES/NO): NO